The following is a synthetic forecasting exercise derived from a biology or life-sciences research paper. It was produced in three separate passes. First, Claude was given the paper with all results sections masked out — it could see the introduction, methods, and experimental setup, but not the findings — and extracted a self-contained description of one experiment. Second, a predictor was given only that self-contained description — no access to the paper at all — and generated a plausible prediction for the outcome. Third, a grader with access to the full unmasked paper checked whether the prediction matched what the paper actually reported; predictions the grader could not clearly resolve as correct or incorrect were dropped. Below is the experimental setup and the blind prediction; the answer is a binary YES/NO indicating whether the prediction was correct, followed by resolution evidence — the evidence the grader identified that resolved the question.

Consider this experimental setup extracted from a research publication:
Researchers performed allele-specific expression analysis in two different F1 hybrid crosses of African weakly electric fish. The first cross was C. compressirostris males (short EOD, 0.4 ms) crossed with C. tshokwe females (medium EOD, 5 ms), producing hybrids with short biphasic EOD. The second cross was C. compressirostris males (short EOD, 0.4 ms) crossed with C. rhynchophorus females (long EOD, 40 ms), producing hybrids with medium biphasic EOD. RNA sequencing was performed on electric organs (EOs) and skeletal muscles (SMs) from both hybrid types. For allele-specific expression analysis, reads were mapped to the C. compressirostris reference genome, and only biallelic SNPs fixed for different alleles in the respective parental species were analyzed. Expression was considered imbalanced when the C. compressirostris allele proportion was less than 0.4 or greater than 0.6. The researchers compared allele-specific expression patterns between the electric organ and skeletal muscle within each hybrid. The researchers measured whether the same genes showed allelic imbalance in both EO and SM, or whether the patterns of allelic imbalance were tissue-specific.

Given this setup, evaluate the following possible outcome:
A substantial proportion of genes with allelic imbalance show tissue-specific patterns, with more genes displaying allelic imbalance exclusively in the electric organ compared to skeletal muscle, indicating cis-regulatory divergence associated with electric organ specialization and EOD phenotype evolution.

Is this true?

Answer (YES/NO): YES